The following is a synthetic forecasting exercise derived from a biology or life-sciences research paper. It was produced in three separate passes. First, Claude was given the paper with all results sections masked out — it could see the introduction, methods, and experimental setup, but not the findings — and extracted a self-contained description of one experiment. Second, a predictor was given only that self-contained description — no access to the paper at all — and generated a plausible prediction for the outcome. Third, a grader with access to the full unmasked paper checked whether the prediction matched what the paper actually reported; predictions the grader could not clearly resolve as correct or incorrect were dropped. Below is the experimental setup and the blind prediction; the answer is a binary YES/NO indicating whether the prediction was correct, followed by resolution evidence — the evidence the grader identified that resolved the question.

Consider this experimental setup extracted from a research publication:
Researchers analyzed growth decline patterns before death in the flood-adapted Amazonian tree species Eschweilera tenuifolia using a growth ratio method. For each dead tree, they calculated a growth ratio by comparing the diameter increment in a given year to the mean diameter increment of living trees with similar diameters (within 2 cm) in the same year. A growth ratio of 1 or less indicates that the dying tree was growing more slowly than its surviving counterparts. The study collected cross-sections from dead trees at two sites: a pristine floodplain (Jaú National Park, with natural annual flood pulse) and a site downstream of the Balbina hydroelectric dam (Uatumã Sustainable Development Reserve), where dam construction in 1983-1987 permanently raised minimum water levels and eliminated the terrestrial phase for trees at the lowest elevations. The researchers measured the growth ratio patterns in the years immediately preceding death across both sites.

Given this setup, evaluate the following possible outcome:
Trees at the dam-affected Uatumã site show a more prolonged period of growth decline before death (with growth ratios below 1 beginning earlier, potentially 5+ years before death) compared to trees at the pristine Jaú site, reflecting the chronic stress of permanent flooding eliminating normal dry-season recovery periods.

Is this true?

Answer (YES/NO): NO